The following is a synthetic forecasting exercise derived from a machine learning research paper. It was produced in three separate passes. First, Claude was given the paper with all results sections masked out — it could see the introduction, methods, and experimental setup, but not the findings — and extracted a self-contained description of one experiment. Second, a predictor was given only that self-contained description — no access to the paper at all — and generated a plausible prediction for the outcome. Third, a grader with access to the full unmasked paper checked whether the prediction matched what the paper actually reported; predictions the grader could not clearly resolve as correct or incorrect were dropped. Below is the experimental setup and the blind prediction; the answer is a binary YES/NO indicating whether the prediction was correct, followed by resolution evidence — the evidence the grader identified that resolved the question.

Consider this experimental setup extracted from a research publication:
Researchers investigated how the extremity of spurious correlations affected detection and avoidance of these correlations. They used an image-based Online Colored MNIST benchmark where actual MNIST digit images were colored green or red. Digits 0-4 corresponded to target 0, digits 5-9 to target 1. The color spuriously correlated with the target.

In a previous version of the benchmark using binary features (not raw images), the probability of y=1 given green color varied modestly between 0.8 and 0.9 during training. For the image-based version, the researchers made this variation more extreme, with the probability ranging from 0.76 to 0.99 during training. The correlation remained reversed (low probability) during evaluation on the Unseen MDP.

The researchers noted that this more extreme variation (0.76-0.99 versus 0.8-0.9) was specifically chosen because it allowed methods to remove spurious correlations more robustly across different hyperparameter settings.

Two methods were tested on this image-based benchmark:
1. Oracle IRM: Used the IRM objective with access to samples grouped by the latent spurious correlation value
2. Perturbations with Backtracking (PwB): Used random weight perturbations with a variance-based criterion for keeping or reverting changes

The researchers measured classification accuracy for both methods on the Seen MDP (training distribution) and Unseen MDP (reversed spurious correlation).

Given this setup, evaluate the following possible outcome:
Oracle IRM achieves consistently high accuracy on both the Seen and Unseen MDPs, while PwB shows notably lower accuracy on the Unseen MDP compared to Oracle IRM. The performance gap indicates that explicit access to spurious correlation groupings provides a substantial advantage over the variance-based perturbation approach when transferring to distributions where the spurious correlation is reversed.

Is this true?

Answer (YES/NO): NO